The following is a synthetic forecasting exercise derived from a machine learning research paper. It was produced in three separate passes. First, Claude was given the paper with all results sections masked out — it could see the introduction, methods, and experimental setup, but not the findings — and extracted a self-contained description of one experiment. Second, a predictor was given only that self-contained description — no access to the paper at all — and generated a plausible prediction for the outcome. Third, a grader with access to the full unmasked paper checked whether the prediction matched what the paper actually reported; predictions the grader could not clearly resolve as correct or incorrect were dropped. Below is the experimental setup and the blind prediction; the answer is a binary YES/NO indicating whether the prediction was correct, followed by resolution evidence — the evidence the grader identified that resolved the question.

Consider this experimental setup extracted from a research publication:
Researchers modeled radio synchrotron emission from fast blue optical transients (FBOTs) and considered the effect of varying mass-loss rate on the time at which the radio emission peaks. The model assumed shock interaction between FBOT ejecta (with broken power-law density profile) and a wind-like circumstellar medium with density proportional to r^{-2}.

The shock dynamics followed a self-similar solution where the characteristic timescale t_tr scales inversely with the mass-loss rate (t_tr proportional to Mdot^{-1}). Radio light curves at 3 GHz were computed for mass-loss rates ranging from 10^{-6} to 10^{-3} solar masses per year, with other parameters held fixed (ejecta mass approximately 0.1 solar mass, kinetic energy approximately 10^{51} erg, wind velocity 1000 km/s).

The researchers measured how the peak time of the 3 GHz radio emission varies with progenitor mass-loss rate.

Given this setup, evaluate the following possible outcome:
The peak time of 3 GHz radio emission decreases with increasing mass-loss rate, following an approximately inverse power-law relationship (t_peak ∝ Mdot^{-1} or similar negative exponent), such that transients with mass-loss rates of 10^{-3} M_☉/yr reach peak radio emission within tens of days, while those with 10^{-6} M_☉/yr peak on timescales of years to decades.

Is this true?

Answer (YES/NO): NO